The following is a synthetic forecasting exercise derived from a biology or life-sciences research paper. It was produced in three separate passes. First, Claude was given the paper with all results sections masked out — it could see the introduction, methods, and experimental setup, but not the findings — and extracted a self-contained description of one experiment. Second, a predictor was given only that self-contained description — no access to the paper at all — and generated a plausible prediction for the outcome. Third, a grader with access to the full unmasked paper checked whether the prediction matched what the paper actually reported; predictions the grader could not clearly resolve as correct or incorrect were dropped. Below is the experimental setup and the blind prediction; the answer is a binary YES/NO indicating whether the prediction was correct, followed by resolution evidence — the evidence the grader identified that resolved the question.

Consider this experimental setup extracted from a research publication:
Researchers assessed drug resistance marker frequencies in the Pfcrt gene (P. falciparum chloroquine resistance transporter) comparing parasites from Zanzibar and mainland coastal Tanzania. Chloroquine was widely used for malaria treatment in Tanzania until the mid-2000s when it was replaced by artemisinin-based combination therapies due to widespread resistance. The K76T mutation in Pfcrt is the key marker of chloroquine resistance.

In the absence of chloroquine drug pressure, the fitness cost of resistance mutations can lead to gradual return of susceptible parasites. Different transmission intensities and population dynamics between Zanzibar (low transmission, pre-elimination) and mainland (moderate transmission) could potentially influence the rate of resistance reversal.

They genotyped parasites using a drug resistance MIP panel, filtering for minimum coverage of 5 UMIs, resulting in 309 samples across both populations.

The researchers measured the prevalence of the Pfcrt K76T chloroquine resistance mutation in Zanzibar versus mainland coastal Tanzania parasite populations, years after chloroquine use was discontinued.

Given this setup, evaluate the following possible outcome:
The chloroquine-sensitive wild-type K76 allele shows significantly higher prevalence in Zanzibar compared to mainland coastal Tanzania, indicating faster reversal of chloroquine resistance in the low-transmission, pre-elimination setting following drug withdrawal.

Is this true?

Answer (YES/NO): NO